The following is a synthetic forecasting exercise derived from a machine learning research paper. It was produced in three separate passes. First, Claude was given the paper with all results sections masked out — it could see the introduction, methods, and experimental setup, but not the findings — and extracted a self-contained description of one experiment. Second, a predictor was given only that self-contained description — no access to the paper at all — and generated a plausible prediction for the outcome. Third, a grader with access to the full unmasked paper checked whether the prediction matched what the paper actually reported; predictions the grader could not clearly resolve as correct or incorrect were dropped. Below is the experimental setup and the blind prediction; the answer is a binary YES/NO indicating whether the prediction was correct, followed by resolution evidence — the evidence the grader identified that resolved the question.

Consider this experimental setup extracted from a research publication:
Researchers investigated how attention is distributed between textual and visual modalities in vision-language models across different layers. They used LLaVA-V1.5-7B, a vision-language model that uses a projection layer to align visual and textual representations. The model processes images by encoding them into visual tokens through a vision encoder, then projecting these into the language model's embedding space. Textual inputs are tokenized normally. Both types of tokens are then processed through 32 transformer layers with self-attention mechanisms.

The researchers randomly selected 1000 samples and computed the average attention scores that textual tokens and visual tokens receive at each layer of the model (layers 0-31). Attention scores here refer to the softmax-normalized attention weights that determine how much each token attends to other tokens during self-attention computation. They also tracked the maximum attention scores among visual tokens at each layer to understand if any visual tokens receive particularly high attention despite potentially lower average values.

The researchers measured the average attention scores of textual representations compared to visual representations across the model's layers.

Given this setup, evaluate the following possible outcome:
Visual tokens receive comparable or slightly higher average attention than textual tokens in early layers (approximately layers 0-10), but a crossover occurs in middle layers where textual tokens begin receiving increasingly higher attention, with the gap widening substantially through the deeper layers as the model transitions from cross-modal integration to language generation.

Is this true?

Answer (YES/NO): NO